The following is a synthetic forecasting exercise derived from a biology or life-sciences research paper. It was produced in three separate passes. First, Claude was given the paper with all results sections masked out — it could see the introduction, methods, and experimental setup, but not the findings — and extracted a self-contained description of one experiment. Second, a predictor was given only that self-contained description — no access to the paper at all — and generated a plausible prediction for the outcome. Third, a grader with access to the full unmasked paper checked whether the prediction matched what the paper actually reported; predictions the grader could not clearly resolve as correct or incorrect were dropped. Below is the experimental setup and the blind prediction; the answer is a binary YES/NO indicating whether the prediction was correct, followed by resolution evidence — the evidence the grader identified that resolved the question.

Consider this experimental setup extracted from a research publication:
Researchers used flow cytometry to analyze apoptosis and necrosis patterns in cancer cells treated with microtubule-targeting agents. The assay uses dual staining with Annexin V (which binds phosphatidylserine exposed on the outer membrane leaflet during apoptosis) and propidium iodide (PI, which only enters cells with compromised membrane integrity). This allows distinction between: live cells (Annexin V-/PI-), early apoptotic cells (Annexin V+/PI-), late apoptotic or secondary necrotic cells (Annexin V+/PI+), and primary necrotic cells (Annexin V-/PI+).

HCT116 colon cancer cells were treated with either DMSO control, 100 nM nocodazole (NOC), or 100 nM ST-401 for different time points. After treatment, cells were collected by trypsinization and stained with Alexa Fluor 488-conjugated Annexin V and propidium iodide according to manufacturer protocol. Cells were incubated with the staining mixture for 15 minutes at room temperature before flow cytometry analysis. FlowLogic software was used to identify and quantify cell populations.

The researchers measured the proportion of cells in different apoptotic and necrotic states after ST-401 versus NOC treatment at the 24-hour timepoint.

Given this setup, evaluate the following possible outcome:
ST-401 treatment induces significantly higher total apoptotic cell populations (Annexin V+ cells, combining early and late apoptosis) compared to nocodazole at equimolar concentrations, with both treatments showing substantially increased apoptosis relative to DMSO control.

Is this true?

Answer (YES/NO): NO